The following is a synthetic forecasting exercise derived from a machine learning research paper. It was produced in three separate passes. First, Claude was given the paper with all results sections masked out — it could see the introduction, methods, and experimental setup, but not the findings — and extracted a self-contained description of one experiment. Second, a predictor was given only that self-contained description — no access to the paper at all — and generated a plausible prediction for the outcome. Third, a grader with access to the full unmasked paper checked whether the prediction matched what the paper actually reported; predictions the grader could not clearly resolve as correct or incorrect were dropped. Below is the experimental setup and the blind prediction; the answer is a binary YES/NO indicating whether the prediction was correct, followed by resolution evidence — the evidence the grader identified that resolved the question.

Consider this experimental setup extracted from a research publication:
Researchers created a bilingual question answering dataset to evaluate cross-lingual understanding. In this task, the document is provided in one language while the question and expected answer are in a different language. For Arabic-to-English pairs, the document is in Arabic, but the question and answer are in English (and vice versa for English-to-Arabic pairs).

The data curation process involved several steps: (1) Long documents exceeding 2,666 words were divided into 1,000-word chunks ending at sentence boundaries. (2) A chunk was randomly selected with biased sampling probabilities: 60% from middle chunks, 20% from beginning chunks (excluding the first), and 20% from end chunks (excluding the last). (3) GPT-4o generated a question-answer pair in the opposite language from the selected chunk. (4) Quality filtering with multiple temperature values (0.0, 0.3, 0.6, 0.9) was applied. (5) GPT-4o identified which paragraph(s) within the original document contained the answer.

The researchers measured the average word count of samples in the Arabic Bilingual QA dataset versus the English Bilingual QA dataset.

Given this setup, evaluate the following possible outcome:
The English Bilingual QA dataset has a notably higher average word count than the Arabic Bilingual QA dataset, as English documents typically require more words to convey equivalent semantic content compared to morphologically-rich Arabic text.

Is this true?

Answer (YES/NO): YES